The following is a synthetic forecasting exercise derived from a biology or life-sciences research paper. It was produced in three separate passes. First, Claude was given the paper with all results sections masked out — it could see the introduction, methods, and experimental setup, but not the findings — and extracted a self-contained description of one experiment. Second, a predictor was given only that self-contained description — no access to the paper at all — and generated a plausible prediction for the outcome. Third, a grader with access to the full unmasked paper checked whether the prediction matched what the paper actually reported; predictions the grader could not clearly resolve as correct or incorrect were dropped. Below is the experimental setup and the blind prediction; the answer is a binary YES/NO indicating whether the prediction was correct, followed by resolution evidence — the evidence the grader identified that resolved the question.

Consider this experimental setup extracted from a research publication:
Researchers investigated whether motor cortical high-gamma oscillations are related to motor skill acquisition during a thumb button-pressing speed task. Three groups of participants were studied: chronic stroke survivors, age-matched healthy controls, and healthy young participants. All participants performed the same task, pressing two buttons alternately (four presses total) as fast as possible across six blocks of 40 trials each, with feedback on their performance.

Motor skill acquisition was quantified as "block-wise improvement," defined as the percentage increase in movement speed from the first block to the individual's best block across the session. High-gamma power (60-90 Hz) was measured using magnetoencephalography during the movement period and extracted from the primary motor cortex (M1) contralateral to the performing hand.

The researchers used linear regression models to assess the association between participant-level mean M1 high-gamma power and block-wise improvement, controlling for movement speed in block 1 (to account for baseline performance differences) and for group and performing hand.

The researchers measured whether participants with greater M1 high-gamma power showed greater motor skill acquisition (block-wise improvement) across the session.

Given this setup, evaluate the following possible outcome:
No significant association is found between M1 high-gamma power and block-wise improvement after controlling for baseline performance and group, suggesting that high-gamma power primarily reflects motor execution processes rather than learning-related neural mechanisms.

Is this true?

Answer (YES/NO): YES